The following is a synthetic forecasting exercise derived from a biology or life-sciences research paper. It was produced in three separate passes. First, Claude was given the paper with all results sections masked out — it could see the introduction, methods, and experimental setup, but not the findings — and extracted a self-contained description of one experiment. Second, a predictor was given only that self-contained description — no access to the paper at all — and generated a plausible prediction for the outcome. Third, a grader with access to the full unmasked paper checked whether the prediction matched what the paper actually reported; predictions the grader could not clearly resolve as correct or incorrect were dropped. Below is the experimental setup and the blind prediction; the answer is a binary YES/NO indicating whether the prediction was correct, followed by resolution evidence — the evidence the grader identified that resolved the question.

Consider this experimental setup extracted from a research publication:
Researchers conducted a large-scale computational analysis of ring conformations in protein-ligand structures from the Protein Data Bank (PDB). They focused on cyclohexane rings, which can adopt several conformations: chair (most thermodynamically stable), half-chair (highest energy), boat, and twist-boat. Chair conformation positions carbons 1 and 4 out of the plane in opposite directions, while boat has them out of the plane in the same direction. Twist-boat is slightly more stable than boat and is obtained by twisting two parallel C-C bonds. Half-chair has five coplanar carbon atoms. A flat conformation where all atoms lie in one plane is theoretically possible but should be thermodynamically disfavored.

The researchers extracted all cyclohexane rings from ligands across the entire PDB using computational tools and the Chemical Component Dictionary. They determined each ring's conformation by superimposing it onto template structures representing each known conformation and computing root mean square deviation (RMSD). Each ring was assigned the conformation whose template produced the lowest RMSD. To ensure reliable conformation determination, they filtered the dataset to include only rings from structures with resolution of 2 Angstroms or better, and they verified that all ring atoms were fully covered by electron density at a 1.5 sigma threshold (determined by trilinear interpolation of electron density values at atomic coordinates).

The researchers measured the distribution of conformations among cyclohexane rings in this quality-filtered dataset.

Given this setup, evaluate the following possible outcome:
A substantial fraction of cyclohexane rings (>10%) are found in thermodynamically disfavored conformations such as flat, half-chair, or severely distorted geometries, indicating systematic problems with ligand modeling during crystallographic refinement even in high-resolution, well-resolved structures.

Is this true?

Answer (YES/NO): NO